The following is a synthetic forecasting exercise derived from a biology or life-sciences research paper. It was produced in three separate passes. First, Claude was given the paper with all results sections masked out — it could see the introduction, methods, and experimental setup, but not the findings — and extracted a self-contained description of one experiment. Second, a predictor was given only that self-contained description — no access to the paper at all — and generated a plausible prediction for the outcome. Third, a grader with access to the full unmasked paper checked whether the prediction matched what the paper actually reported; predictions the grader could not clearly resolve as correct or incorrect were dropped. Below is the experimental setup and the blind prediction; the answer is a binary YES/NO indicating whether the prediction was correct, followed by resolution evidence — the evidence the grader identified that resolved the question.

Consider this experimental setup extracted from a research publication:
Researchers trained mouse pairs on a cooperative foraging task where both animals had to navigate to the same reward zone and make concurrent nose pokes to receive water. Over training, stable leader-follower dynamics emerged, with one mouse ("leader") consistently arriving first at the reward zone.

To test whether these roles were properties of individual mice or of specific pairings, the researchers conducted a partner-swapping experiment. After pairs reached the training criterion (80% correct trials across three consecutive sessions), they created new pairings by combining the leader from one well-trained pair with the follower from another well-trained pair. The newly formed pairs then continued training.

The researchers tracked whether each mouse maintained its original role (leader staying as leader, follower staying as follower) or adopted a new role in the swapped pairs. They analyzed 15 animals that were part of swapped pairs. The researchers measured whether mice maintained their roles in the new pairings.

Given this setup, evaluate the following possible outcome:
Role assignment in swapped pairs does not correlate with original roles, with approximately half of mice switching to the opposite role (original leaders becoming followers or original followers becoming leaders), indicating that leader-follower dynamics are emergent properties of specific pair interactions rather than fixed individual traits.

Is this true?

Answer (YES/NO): NO